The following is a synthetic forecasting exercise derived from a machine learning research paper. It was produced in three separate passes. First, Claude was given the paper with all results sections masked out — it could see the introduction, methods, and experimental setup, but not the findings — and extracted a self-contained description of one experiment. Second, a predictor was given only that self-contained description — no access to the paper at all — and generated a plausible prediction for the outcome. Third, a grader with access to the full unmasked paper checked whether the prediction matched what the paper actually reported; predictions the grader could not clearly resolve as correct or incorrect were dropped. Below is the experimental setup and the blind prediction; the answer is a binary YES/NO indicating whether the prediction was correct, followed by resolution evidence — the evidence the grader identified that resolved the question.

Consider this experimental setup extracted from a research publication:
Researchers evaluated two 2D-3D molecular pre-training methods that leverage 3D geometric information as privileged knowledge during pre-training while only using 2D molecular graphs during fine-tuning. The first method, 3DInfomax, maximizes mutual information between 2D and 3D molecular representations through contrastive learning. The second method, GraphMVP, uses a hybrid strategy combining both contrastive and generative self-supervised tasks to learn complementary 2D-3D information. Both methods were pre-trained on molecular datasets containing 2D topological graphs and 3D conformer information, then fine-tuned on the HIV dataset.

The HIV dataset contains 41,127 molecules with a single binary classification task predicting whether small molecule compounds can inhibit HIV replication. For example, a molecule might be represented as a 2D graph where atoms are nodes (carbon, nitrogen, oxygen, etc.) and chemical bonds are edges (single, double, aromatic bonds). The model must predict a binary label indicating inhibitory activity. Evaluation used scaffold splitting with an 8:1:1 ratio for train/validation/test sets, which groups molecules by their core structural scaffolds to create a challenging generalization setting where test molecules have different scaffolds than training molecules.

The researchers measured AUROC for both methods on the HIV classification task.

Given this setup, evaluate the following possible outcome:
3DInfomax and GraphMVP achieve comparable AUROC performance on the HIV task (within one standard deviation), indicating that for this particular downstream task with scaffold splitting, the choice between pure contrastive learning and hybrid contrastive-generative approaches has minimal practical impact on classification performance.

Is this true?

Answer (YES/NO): NO